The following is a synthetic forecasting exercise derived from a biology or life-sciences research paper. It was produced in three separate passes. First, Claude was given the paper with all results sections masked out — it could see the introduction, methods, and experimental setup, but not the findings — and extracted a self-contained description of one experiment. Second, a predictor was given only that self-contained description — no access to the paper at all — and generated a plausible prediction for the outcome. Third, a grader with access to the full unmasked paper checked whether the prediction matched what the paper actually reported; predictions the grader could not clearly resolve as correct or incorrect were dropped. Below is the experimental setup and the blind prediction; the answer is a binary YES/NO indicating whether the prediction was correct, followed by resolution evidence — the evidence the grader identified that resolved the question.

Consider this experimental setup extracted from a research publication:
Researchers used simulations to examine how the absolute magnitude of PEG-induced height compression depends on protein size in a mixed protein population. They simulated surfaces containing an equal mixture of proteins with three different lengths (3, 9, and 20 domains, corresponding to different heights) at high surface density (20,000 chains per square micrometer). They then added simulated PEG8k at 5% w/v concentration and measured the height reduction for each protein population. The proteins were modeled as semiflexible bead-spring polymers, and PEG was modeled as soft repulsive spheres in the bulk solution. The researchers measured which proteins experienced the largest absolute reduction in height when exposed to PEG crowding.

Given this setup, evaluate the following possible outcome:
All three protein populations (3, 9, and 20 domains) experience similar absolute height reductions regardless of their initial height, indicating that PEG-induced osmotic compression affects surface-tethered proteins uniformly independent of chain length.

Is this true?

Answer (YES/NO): NO